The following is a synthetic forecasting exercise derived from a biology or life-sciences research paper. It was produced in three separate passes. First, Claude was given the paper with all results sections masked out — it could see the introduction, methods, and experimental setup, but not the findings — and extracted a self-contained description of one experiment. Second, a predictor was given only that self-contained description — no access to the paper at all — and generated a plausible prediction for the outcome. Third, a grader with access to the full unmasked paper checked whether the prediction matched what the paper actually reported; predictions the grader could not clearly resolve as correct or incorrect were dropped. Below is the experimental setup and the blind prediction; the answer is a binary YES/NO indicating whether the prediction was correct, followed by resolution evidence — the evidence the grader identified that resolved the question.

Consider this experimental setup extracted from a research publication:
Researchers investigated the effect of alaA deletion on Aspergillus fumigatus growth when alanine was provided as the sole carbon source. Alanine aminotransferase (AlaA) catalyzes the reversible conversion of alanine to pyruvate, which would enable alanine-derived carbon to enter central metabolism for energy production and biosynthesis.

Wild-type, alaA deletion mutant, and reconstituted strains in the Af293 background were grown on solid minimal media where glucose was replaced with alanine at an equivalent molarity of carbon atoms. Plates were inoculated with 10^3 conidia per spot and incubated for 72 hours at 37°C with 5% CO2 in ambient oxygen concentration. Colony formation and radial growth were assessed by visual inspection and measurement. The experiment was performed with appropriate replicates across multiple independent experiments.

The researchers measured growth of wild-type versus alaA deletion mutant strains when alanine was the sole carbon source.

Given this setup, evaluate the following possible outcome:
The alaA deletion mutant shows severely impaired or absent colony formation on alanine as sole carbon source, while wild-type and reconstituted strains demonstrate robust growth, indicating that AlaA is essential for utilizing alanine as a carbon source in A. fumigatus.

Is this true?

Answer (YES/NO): YES